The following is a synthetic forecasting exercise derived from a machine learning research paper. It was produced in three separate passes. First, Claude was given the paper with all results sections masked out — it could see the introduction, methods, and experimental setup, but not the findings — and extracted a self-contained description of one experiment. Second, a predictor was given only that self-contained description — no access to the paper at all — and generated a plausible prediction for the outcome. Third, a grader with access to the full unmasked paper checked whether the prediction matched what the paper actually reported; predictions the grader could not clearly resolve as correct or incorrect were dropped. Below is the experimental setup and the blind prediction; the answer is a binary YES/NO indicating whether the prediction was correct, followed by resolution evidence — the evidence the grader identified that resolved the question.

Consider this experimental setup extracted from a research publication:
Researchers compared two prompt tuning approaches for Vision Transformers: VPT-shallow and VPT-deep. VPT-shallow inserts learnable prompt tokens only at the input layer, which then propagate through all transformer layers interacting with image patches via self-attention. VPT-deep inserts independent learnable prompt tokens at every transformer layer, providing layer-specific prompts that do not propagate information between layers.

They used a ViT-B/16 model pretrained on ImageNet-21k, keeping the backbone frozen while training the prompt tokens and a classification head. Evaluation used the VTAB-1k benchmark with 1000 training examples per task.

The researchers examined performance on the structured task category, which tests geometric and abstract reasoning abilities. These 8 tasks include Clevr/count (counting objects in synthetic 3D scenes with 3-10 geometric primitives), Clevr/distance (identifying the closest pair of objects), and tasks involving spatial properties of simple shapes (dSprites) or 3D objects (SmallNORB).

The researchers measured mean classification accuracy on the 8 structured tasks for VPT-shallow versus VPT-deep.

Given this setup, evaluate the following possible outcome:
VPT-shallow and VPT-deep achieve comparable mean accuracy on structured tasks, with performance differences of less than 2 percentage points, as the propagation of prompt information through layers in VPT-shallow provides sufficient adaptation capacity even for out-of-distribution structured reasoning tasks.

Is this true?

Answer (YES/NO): NO